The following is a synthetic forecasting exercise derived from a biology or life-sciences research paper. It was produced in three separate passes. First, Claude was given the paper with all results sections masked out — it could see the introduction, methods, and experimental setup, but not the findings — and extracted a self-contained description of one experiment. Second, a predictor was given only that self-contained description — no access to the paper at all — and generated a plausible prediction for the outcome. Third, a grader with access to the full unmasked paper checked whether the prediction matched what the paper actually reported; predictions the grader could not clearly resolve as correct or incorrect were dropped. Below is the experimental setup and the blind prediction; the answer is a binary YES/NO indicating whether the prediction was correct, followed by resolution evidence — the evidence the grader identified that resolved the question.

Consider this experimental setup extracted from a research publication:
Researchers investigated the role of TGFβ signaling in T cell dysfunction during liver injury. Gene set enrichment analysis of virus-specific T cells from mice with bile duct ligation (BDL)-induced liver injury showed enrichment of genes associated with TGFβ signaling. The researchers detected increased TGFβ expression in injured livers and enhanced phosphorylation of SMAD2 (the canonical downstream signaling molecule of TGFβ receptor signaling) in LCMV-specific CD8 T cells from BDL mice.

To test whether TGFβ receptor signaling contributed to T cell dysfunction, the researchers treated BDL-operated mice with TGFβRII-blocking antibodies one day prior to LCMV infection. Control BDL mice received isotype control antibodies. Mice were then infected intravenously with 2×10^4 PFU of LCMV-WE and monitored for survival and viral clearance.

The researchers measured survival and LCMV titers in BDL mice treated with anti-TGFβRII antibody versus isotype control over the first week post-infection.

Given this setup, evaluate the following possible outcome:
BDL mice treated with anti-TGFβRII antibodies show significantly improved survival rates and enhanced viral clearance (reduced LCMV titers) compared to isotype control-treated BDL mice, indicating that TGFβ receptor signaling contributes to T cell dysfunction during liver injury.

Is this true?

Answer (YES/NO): NO